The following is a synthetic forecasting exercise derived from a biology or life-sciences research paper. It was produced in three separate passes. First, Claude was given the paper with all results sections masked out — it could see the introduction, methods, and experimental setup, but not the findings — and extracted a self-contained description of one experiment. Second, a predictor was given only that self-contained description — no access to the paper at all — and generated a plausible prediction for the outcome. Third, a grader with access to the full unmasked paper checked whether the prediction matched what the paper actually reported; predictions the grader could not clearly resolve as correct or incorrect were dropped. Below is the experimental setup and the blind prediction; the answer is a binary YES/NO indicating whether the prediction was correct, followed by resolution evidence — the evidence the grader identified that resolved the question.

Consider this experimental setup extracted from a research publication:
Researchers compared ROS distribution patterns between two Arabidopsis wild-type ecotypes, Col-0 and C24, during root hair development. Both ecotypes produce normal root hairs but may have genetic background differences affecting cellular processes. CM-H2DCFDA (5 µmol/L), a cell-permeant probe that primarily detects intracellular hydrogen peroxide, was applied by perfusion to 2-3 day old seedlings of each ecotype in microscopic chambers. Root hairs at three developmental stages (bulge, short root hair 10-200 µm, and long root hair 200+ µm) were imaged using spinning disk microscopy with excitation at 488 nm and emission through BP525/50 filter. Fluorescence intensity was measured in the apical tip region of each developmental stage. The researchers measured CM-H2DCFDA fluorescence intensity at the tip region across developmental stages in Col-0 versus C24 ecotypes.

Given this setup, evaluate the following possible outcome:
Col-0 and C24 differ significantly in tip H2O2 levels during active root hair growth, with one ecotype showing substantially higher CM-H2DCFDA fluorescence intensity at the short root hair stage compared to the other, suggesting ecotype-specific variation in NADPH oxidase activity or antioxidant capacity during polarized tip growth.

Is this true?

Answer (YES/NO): NO